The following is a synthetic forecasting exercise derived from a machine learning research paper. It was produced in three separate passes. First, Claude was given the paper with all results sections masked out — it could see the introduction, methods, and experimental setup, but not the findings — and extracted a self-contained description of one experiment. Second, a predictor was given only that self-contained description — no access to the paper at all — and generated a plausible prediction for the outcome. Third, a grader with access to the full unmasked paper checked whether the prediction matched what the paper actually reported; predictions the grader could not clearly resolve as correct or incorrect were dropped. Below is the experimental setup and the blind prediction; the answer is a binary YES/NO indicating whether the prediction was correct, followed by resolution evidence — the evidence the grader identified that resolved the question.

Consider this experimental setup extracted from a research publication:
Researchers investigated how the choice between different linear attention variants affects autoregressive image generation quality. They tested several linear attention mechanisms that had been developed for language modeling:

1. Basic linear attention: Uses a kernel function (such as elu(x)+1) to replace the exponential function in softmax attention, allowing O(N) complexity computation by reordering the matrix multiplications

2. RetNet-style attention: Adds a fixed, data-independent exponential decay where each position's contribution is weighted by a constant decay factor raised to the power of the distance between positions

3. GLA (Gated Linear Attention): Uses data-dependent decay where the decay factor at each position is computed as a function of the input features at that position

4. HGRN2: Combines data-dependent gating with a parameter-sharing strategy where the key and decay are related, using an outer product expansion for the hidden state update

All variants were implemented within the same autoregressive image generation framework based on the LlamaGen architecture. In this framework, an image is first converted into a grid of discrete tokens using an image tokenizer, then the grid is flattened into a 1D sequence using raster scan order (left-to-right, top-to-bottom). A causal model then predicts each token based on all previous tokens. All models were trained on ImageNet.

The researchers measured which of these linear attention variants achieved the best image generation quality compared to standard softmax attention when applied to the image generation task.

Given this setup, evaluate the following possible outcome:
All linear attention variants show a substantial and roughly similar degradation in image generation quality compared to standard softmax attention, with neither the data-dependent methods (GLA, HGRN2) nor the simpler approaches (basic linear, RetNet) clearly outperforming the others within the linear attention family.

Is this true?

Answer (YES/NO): NO